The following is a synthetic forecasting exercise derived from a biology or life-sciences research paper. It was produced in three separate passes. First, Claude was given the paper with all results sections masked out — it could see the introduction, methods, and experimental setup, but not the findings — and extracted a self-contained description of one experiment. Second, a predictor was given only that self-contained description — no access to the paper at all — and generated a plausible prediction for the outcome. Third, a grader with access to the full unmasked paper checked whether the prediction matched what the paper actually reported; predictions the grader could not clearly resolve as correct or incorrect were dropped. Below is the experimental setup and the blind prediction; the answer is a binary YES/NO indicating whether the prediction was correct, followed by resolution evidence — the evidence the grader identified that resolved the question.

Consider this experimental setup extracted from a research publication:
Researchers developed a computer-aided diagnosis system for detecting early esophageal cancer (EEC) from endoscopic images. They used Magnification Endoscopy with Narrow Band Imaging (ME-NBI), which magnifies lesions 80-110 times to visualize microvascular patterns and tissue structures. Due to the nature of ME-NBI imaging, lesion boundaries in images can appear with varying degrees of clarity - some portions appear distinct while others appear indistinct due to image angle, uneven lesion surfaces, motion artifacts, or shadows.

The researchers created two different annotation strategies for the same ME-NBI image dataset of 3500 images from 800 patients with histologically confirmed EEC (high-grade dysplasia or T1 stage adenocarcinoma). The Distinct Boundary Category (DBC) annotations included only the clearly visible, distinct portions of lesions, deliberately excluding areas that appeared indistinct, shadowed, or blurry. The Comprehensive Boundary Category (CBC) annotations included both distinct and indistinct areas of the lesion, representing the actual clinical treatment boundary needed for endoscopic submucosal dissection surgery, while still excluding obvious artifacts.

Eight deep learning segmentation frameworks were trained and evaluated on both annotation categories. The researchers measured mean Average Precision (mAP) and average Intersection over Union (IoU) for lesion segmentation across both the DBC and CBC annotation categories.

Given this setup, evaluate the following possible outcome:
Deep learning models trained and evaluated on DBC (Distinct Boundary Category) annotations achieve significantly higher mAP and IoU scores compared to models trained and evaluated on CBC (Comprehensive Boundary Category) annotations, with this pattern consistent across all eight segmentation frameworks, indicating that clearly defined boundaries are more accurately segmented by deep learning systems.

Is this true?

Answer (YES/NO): NO